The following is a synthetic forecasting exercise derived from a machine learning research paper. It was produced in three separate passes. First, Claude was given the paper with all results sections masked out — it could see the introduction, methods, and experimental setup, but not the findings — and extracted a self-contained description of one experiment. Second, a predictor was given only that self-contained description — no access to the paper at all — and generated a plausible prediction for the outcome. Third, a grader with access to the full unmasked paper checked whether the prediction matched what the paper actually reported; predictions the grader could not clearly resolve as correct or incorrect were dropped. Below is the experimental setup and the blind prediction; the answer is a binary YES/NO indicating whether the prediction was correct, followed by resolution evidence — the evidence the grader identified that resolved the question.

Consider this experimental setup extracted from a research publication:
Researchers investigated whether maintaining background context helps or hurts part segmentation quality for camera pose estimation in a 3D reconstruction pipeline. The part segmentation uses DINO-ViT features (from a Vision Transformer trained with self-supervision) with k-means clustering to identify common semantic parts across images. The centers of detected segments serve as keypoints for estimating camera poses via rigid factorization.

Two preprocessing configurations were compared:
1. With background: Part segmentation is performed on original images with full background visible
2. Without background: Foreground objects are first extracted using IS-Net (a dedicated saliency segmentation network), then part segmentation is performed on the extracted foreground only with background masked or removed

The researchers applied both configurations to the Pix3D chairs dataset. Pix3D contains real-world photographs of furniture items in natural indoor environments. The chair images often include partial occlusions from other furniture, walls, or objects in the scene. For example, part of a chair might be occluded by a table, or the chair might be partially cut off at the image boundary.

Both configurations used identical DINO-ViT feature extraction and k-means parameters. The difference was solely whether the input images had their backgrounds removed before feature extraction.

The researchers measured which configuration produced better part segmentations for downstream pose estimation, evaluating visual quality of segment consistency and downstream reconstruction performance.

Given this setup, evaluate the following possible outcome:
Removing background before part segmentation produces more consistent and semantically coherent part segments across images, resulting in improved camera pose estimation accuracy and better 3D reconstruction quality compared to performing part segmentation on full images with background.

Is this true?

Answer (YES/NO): NO